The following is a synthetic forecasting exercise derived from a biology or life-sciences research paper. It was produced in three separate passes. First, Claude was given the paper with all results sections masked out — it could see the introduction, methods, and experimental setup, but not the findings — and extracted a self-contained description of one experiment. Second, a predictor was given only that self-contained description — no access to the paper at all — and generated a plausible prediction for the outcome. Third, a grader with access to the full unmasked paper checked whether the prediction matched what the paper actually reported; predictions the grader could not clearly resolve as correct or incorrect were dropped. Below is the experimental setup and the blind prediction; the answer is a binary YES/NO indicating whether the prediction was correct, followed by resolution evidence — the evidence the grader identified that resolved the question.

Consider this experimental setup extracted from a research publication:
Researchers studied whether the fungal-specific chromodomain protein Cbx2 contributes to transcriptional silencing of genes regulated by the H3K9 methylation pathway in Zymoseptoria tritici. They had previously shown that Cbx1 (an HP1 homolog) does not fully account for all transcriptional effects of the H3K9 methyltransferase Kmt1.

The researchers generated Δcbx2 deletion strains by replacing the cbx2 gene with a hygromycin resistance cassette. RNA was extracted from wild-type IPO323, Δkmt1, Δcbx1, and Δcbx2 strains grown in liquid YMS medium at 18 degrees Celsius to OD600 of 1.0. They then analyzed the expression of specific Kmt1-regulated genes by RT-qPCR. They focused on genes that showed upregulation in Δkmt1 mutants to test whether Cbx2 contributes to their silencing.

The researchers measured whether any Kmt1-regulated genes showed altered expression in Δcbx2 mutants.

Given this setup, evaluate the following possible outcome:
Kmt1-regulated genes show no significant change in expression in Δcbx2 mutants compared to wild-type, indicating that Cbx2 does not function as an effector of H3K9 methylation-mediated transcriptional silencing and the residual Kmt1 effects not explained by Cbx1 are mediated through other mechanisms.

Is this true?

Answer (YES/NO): NO